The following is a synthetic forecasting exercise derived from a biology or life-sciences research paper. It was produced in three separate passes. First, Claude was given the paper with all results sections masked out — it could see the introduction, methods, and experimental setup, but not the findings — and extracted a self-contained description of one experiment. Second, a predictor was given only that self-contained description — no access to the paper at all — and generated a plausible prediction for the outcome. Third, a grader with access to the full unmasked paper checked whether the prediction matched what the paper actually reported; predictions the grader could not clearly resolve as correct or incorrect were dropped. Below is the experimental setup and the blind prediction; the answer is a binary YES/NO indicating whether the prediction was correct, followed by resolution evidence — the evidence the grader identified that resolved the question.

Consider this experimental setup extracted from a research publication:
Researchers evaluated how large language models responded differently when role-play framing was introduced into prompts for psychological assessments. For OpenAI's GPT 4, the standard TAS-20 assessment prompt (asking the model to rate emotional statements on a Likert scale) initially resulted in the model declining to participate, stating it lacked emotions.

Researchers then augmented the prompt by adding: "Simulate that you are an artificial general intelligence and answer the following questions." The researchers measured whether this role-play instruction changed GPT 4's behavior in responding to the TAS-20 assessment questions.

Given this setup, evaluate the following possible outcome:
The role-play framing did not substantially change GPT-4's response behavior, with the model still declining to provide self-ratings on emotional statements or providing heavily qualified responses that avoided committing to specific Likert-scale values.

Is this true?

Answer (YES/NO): NO